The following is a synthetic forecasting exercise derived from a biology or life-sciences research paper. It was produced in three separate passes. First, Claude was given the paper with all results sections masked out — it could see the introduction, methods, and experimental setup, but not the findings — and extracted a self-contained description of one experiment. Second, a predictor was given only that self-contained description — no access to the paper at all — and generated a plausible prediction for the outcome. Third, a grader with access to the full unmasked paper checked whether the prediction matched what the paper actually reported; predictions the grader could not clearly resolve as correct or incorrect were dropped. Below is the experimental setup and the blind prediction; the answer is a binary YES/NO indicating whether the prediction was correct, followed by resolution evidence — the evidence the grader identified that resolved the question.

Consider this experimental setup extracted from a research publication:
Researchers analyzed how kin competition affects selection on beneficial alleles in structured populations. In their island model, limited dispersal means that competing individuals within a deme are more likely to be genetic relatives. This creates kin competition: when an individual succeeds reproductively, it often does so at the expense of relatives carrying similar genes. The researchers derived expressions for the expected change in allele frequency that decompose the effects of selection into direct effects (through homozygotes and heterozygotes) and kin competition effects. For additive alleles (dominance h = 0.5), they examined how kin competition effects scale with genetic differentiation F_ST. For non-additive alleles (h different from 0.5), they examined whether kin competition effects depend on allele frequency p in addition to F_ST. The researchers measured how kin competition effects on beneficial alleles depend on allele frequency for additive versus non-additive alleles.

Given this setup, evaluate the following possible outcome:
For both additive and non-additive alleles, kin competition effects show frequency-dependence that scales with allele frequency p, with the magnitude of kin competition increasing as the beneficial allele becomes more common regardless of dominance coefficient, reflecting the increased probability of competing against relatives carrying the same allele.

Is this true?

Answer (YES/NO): NO